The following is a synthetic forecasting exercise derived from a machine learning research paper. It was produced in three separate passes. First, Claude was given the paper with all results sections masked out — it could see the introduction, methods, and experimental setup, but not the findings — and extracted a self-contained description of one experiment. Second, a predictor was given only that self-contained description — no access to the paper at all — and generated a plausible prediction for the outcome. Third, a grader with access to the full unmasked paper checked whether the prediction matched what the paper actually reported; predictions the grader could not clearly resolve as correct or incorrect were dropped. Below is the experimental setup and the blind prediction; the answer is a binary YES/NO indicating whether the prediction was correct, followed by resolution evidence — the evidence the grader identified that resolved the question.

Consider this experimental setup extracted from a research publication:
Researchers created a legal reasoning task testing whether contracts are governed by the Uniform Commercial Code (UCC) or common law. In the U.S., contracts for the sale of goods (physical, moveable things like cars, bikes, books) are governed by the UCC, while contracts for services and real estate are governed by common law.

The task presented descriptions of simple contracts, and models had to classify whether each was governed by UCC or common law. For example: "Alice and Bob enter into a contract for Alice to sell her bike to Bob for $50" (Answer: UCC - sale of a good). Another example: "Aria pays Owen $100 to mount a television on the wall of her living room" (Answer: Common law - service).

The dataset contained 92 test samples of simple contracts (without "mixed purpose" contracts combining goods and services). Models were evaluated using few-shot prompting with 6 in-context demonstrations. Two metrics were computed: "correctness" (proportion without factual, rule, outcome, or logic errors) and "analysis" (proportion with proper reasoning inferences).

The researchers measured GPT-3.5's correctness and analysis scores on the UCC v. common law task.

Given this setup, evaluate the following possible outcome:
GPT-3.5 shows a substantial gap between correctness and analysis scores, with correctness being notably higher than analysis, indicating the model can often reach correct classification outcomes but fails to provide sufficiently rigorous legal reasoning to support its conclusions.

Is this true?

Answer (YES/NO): YES